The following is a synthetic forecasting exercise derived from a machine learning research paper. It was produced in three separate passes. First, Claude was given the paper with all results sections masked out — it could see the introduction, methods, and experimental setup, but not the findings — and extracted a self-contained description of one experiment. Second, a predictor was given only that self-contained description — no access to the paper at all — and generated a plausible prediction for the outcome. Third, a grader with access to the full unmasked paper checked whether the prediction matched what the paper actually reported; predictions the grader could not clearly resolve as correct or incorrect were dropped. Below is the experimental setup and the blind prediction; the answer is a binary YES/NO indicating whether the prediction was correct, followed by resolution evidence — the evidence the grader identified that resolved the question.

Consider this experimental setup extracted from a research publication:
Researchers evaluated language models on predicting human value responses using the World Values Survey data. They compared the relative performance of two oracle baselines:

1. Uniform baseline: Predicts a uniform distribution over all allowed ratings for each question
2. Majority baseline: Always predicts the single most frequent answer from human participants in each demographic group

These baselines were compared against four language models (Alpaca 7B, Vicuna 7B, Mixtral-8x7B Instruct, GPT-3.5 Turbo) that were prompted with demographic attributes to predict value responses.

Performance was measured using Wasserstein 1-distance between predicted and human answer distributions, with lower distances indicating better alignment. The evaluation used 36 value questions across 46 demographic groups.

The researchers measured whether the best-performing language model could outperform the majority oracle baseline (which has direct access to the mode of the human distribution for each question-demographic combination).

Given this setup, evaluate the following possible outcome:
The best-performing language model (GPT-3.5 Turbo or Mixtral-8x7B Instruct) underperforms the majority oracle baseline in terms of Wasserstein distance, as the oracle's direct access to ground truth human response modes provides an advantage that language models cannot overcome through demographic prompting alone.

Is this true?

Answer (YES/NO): NO